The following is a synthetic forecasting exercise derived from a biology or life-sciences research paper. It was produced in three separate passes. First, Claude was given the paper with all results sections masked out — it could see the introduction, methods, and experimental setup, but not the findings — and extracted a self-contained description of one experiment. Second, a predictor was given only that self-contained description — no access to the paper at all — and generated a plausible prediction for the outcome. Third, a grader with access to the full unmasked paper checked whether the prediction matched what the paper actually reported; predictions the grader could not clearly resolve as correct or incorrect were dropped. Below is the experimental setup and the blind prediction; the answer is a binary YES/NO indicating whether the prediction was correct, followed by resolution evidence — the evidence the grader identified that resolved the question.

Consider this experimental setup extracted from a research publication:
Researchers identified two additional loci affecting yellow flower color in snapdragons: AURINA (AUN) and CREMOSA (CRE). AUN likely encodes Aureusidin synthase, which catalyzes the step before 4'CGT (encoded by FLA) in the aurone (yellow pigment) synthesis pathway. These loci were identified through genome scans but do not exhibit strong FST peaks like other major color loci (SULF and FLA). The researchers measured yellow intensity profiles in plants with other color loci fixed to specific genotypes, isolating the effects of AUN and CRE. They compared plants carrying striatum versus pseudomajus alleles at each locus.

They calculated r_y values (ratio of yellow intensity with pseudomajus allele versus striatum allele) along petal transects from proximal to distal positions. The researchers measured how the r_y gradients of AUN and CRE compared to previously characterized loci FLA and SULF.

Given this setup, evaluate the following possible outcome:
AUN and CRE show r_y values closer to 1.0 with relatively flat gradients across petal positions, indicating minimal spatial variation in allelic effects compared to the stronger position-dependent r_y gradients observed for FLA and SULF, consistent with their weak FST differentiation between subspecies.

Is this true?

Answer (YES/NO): NO